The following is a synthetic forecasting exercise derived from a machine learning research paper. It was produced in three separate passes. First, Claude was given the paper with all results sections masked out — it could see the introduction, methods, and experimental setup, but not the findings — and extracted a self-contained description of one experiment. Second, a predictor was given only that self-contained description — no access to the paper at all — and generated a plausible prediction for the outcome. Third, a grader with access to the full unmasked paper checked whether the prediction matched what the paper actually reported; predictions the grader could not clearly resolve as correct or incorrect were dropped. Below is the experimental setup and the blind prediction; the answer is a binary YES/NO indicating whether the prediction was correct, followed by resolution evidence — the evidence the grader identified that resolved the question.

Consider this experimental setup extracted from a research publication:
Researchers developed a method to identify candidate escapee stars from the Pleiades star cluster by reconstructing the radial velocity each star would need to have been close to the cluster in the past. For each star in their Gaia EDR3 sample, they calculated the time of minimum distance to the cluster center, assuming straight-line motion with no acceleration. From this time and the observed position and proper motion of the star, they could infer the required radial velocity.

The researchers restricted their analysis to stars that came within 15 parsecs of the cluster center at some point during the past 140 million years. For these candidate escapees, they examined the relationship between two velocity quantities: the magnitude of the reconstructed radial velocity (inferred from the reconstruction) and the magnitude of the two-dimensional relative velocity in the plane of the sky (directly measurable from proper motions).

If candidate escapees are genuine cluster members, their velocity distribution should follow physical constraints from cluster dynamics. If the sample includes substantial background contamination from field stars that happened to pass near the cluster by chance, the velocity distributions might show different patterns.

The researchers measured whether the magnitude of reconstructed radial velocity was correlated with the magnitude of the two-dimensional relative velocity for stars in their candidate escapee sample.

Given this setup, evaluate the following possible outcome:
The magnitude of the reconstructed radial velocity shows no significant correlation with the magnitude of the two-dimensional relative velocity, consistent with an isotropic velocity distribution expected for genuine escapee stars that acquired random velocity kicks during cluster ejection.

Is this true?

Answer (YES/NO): NO